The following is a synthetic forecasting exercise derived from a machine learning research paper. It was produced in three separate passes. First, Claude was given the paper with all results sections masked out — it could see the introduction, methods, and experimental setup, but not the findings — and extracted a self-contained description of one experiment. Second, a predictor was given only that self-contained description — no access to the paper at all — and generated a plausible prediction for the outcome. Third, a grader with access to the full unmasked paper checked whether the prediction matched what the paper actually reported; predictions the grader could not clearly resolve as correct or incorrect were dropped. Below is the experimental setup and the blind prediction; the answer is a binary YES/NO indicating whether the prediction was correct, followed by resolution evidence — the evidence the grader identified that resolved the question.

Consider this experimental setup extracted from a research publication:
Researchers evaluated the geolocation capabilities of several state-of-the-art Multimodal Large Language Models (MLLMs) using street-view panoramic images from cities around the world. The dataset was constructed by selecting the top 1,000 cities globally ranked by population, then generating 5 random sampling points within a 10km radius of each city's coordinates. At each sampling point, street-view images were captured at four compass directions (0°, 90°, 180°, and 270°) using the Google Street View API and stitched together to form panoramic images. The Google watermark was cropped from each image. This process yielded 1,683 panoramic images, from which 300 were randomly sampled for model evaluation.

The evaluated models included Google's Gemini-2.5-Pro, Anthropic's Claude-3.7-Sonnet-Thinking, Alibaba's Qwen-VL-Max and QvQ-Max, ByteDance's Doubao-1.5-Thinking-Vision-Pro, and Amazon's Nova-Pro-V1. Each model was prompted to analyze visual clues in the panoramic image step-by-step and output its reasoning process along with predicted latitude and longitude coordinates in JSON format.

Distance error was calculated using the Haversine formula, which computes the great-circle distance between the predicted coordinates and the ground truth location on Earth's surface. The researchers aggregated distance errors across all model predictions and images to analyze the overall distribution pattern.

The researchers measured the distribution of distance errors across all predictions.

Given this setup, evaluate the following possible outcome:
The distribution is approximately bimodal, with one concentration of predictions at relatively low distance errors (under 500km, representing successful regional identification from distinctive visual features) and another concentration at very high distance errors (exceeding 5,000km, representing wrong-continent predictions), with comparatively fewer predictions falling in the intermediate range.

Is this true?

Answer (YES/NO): YES